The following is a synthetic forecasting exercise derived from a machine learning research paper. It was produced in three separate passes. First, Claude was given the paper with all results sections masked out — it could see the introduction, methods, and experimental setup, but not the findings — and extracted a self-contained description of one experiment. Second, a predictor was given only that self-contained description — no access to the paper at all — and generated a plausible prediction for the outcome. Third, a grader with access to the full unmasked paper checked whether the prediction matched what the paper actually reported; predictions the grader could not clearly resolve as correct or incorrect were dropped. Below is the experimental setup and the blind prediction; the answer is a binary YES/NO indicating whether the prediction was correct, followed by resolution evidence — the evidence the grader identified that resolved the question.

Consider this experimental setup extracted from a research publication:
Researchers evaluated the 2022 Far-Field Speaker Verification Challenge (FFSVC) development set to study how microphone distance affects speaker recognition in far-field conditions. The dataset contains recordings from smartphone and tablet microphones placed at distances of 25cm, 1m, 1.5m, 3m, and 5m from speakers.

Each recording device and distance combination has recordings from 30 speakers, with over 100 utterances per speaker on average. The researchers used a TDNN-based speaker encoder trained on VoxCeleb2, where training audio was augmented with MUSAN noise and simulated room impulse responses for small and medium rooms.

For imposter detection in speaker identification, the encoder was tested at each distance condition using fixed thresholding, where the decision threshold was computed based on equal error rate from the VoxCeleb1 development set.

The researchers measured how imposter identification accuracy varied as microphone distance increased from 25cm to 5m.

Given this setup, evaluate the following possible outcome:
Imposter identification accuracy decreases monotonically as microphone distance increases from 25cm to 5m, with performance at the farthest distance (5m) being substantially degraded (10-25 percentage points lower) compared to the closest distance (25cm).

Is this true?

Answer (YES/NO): NO